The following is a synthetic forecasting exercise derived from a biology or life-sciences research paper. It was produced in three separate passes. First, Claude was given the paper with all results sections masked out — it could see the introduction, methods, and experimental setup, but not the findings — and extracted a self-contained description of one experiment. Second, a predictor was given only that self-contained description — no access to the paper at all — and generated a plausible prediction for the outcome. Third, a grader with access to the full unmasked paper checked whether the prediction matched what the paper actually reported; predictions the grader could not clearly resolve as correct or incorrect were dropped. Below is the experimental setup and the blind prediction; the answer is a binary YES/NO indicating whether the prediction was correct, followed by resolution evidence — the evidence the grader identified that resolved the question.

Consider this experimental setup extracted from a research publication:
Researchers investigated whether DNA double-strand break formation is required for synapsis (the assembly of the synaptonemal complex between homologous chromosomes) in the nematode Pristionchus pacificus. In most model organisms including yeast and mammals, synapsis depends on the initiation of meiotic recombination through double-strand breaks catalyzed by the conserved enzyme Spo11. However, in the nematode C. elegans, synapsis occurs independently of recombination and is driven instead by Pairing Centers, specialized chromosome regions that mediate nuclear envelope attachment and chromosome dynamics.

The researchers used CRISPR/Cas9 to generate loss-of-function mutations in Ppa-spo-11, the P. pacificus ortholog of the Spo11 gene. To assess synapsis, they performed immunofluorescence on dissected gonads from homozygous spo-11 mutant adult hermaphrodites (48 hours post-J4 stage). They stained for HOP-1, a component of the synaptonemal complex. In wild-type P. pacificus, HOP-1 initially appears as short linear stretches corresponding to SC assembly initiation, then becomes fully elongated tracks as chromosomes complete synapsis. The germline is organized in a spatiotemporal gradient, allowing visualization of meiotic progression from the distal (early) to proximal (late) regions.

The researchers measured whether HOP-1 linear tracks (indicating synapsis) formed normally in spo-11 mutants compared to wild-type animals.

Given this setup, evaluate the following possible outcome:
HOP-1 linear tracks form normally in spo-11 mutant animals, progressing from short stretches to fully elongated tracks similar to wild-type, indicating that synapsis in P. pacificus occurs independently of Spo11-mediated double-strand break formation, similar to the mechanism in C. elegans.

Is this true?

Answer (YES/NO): NO